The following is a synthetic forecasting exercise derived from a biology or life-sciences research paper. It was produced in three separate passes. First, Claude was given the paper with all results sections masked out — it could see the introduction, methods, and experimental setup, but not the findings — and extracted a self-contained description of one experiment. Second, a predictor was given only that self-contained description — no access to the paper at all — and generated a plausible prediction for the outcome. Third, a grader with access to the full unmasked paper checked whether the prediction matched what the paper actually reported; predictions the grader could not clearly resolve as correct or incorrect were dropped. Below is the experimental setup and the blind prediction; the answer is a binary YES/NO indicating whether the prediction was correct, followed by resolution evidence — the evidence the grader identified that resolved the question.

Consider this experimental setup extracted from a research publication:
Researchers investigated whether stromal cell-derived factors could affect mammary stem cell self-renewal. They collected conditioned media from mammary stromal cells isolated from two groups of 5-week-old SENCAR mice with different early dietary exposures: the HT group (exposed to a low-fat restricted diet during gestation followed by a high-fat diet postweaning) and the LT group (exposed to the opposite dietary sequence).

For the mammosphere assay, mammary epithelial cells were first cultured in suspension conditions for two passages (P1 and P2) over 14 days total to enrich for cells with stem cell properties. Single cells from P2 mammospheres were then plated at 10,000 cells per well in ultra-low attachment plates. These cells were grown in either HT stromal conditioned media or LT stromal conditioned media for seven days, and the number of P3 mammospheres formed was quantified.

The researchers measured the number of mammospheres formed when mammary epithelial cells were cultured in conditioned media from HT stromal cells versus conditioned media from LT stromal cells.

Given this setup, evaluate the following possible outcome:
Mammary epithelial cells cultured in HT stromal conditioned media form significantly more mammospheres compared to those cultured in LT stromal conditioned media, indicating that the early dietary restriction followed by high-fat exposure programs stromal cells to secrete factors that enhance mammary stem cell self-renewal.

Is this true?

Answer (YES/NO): YES